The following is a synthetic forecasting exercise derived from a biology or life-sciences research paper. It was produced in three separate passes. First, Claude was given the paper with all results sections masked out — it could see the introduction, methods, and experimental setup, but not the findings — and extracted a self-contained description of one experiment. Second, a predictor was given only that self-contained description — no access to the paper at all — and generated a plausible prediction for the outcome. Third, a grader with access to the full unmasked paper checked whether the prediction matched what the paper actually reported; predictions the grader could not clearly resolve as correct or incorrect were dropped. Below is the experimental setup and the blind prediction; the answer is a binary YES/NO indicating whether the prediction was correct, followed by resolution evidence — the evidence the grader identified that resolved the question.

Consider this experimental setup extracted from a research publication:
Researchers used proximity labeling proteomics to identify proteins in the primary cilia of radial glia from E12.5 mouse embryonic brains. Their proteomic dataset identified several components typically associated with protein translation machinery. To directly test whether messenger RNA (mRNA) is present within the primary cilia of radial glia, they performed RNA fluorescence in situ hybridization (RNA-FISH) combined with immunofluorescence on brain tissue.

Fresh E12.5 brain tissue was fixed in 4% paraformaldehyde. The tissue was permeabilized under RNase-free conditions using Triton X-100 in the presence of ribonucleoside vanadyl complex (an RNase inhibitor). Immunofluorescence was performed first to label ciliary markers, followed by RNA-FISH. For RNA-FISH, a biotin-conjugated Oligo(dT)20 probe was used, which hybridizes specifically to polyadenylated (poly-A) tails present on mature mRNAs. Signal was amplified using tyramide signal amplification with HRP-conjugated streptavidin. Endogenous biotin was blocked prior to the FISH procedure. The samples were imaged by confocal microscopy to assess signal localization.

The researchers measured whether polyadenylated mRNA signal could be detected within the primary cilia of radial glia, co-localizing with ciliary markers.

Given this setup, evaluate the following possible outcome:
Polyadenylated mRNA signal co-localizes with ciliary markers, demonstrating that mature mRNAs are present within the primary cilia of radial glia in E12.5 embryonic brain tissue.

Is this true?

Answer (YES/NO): YES